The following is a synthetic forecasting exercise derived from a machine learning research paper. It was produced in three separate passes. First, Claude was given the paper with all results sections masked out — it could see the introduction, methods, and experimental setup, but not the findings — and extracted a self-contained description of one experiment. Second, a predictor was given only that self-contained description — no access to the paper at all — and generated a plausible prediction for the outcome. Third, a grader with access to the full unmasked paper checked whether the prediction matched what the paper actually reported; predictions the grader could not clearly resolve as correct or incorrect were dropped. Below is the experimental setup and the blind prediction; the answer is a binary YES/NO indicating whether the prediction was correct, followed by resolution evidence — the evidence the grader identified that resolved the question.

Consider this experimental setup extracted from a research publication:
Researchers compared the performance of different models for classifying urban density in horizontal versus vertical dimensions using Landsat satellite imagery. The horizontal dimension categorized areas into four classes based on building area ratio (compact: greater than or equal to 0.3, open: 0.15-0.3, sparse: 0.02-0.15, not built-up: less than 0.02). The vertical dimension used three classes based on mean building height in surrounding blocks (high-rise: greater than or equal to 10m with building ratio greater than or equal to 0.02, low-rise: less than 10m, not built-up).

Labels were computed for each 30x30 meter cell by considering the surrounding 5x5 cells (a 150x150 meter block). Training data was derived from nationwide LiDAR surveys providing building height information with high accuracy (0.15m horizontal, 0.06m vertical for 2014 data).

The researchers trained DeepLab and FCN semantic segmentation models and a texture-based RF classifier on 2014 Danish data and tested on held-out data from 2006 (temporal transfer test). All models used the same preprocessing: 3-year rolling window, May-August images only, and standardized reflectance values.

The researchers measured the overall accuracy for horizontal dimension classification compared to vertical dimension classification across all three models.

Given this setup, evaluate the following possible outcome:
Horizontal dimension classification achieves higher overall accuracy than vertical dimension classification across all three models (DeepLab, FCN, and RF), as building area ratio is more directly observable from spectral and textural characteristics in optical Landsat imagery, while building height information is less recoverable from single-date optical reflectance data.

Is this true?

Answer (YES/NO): NO